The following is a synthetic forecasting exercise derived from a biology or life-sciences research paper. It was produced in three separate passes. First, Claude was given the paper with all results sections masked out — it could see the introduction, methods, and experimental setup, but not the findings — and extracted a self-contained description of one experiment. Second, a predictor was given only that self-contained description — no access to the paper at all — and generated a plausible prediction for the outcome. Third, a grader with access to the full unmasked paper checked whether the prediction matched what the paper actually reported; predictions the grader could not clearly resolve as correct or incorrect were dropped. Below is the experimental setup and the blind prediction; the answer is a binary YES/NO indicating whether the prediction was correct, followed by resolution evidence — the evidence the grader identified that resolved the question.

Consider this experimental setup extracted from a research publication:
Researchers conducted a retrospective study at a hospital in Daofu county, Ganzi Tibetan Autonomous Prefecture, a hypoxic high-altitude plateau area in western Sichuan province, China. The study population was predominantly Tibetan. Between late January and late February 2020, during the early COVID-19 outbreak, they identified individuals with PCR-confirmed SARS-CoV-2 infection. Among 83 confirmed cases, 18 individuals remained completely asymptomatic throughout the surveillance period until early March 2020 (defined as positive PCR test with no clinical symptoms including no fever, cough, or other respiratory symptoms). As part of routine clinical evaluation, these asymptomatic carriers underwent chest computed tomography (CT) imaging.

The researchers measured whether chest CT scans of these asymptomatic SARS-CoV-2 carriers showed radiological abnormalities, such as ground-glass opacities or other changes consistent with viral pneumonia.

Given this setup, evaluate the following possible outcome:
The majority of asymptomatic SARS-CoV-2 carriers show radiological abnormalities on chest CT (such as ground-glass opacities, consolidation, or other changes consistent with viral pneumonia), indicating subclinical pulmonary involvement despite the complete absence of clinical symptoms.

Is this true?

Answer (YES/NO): NO